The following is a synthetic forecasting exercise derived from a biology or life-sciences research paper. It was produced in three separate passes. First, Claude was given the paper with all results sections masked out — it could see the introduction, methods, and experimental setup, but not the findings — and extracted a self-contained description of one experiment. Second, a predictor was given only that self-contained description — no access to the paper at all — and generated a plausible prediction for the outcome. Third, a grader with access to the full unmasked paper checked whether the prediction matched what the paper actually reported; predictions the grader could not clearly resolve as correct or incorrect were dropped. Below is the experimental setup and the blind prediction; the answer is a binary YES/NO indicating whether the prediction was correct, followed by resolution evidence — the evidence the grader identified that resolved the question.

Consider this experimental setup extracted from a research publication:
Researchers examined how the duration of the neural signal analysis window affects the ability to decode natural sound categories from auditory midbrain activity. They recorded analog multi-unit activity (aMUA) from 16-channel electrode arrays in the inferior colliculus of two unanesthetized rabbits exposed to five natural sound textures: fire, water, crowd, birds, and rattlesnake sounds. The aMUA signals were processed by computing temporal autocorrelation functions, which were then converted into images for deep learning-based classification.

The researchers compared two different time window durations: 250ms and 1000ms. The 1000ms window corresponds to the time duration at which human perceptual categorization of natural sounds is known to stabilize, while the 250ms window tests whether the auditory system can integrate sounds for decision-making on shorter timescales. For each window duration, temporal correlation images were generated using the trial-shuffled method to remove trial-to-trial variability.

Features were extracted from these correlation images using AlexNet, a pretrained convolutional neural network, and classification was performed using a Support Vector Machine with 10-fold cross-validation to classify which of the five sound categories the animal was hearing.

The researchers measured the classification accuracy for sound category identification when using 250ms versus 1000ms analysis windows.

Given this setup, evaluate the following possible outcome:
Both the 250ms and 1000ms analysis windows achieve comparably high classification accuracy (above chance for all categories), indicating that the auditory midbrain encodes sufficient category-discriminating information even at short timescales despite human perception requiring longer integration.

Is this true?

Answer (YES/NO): NO